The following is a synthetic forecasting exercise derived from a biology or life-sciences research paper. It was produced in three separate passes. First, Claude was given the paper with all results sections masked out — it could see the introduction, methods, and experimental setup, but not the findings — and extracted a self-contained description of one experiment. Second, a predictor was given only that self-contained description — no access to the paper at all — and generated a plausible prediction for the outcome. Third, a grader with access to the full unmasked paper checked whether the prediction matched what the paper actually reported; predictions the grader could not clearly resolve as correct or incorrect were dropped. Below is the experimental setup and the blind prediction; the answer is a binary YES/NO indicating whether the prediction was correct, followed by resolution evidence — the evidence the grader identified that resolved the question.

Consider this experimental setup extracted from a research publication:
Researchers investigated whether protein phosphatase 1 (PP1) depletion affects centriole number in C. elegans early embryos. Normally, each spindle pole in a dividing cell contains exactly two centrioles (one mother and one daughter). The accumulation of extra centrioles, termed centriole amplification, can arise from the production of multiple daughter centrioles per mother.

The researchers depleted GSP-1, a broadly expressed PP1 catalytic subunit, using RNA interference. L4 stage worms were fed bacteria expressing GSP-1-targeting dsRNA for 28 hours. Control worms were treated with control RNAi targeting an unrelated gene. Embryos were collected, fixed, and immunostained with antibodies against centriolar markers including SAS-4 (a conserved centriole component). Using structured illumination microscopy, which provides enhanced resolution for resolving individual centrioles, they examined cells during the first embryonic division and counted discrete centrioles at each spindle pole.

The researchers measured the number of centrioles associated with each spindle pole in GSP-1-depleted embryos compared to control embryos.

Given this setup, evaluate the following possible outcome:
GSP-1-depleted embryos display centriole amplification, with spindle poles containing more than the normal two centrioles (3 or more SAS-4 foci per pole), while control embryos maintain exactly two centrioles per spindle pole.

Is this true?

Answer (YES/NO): NO